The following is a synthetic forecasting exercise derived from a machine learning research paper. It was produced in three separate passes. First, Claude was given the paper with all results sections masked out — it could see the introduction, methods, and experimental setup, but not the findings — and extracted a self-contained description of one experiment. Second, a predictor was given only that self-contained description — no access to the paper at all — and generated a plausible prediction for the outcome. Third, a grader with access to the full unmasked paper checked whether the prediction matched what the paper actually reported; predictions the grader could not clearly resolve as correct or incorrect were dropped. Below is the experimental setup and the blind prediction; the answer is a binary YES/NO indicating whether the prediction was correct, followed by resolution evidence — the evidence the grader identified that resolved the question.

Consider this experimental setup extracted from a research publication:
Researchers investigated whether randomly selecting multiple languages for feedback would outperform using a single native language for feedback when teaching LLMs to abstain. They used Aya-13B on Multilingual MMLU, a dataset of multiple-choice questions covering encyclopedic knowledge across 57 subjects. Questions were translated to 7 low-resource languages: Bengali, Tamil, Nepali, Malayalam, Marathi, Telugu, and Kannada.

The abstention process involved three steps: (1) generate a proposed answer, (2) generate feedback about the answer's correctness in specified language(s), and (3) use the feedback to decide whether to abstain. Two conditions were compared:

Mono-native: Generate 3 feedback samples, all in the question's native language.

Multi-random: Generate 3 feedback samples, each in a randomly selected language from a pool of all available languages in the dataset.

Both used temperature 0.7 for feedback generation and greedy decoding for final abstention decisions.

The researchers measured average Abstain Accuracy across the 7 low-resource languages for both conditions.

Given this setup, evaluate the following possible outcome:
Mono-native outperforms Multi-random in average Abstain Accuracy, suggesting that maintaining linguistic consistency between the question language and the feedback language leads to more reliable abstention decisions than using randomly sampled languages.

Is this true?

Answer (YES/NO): NO